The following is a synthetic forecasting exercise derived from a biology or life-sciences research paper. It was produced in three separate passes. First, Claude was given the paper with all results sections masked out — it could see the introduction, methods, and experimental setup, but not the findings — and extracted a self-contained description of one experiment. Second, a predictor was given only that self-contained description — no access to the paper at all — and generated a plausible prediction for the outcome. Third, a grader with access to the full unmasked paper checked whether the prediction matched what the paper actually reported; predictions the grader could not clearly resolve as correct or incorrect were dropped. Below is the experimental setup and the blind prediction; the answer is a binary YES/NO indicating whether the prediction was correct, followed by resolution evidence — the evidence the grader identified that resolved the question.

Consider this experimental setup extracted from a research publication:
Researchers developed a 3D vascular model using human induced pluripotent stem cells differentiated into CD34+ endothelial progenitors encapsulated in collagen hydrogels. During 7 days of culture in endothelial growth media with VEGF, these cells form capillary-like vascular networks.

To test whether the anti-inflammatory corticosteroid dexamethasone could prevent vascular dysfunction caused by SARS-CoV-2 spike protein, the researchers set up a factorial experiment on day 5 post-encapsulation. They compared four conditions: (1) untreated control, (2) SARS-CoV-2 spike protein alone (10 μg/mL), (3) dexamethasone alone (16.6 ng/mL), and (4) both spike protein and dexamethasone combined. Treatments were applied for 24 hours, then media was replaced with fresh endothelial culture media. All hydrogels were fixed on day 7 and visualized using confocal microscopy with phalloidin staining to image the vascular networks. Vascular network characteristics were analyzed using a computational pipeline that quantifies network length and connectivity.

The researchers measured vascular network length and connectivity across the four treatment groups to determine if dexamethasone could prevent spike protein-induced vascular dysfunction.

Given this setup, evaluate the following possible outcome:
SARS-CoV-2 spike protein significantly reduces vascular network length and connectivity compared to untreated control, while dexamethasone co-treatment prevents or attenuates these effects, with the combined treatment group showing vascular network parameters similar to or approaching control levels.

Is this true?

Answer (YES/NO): YES